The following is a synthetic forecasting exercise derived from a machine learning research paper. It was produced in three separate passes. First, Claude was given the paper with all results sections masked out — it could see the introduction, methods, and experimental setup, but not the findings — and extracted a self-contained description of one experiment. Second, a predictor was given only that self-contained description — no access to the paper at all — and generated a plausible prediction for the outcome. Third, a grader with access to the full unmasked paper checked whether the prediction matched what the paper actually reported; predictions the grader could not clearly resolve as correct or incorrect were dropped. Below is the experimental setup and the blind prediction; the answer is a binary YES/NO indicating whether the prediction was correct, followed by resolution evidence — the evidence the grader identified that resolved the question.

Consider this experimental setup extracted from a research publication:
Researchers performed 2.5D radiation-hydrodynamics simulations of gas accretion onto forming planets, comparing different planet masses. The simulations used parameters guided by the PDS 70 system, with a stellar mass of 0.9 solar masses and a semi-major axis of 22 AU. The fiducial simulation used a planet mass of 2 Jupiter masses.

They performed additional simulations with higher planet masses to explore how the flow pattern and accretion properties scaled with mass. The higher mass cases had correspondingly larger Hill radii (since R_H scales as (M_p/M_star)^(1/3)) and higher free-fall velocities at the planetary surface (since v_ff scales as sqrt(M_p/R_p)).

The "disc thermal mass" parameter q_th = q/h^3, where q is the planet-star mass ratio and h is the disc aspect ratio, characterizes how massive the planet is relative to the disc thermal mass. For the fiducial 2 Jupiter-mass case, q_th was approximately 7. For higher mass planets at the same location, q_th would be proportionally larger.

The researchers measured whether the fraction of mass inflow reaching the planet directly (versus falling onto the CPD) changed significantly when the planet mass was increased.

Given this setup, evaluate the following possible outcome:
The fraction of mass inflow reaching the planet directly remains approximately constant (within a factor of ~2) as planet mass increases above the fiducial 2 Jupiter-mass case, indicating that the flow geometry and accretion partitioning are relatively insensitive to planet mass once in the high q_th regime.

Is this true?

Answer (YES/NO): NO